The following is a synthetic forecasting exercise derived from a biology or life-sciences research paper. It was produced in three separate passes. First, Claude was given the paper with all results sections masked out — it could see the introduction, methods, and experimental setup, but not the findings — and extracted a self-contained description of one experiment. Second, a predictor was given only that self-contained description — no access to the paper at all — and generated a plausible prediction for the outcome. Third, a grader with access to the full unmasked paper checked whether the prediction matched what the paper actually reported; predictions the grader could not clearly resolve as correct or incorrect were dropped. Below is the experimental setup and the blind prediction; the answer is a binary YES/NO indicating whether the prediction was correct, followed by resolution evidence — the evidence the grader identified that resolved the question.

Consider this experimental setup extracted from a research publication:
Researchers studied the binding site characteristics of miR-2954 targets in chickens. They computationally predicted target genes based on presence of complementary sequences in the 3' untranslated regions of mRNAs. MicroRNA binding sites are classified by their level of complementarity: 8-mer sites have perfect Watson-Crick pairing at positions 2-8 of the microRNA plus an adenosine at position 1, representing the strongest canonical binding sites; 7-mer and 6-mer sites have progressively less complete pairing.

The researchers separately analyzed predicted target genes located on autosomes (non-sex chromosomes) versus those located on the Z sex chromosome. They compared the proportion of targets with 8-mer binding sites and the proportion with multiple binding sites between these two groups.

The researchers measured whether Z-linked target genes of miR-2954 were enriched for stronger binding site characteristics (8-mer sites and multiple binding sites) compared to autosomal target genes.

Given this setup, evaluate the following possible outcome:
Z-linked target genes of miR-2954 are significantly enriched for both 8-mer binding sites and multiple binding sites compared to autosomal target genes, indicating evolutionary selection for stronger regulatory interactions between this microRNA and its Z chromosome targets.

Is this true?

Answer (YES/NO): YES